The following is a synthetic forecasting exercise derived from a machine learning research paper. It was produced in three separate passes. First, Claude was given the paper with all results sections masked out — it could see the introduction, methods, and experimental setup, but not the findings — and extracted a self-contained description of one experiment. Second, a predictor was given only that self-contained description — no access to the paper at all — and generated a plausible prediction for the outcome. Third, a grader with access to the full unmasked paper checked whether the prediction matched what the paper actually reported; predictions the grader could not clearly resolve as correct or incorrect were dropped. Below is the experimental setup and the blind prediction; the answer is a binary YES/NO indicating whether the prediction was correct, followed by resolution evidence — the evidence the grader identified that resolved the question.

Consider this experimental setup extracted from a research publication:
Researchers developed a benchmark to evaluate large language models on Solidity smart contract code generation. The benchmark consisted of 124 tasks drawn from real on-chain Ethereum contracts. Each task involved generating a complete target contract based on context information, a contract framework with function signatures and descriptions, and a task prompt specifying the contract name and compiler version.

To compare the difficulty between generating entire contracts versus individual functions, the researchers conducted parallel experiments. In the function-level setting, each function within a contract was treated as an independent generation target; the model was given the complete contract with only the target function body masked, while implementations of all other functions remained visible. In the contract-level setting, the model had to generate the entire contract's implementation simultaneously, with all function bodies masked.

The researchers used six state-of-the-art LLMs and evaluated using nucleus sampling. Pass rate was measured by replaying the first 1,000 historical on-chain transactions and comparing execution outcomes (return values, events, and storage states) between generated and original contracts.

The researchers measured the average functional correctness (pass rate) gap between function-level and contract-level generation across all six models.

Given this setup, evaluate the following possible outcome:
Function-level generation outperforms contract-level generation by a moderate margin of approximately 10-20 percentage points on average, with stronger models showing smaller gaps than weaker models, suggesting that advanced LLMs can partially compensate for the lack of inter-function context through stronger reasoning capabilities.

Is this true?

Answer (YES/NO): NO